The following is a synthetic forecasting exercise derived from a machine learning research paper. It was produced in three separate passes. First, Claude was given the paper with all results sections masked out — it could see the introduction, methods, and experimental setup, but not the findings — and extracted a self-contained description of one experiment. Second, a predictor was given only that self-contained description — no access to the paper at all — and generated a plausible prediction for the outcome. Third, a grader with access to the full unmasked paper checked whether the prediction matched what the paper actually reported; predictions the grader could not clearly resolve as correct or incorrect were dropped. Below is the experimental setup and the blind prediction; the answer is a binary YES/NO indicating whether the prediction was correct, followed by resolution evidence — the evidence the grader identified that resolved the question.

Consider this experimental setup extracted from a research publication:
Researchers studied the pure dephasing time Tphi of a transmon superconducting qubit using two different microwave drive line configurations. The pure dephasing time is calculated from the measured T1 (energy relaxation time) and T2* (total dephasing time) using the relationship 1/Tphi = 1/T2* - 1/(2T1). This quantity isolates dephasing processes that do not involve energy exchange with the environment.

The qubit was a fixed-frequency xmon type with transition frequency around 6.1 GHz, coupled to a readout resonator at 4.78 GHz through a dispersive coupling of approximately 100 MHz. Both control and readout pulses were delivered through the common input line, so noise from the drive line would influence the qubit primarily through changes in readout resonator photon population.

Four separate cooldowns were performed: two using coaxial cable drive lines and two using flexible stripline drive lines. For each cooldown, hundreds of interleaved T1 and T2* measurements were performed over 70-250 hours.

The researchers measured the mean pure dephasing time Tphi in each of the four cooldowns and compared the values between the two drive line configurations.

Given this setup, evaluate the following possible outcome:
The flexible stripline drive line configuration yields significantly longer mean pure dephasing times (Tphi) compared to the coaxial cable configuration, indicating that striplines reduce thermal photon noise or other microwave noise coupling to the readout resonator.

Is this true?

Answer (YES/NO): NO